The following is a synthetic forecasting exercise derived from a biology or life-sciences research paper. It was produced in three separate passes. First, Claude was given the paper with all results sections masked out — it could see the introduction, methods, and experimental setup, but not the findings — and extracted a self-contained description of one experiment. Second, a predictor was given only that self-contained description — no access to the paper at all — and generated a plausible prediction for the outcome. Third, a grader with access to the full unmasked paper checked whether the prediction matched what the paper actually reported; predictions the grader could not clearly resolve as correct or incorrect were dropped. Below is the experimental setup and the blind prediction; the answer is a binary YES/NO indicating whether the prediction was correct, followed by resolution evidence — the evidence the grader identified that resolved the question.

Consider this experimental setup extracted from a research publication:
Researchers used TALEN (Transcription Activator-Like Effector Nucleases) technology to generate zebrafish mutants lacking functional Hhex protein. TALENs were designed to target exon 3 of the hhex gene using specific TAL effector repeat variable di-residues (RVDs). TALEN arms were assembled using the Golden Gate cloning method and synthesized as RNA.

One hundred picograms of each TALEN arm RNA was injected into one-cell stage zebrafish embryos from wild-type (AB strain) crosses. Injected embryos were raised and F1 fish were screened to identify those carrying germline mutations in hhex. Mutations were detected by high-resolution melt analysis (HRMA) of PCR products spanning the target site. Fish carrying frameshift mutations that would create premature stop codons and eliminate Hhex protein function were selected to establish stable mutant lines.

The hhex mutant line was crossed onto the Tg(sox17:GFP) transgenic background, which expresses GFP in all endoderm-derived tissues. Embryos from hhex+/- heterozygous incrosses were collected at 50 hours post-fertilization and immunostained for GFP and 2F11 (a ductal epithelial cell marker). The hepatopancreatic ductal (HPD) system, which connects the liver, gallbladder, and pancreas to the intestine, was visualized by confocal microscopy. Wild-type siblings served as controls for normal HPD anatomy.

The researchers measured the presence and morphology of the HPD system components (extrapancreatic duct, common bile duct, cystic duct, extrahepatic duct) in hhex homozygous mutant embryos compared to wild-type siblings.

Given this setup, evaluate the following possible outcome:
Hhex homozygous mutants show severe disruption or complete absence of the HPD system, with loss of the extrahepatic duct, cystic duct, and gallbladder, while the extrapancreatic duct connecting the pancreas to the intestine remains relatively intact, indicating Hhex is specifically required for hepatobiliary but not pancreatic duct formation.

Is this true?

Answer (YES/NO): NO